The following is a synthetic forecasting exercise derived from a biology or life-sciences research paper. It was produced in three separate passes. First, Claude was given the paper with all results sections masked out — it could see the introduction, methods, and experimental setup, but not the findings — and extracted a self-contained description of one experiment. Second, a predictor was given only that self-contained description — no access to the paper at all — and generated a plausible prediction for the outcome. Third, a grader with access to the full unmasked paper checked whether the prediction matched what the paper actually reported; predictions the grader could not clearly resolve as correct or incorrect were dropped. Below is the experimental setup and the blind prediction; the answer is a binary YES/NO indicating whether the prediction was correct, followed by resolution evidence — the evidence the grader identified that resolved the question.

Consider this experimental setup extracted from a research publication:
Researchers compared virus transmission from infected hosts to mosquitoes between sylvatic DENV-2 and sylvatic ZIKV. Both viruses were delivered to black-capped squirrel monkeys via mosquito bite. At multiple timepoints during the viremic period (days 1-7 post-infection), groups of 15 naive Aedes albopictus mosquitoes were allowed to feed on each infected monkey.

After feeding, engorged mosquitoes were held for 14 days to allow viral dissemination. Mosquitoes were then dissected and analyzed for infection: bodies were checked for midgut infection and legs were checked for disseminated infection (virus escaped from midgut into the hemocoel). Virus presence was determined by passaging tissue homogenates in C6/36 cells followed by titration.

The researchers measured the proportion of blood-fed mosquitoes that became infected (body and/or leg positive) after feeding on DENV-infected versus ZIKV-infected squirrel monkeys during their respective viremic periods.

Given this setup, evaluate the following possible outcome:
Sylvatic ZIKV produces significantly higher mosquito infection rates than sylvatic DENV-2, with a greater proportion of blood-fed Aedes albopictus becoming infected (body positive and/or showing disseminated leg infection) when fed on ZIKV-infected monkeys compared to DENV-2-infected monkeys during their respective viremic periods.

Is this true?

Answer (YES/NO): YES